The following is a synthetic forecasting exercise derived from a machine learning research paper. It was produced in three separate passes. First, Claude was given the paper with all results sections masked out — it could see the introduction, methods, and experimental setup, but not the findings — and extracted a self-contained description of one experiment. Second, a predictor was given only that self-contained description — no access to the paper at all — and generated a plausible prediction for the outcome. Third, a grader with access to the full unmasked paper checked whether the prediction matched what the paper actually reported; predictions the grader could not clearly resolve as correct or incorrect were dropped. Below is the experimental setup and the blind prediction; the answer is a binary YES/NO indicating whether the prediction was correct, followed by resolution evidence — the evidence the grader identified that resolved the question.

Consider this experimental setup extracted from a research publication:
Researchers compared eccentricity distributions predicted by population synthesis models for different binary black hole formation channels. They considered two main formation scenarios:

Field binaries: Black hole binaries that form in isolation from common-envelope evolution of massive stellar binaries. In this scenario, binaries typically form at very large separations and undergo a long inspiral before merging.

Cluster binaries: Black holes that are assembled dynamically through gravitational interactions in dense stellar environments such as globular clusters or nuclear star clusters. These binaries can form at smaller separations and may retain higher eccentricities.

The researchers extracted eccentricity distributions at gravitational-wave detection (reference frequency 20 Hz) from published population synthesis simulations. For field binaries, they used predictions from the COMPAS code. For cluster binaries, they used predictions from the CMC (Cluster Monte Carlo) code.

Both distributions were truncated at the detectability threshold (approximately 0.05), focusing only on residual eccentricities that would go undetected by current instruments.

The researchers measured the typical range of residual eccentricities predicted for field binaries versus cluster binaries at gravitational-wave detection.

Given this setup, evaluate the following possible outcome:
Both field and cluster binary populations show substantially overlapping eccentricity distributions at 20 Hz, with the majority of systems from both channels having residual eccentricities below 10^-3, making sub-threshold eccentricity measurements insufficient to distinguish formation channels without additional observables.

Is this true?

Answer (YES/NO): NO